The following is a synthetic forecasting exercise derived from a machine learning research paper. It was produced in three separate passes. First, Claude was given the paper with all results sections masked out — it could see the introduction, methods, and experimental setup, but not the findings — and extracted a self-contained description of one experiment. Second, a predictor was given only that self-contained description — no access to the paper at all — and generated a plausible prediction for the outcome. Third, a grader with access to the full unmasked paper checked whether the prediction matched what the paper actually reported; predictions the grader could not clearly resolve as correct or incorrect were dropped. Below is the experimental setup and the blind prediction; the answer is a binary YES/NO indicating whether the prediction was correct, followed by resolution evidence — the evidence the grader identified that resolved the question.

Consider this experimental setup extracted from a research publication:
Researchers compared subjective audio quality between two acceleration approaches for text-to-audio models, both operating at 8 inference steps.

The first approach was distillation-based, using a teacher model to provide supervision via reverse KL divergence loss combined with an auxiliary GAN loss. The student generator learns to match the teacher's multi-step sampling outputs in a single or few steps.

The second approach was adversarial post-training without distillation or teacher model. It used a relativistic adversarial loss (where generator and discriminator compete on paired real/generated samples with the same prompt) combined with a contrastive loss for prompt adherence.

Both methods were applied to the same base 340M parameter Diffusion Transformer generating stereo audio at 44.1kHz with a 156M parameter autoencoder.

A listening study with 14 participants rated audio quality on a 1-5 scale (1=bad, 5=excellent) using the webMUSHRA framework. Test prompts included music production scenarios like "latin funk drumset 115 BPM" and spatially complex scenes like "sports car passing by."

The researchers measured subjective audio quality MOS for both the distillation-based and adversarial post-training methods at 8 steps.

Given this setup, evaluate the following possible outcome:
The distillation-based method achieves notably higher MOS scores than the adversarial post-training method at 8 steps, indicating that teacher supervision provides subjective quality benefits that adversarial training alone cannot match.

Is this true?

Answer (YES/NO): NO